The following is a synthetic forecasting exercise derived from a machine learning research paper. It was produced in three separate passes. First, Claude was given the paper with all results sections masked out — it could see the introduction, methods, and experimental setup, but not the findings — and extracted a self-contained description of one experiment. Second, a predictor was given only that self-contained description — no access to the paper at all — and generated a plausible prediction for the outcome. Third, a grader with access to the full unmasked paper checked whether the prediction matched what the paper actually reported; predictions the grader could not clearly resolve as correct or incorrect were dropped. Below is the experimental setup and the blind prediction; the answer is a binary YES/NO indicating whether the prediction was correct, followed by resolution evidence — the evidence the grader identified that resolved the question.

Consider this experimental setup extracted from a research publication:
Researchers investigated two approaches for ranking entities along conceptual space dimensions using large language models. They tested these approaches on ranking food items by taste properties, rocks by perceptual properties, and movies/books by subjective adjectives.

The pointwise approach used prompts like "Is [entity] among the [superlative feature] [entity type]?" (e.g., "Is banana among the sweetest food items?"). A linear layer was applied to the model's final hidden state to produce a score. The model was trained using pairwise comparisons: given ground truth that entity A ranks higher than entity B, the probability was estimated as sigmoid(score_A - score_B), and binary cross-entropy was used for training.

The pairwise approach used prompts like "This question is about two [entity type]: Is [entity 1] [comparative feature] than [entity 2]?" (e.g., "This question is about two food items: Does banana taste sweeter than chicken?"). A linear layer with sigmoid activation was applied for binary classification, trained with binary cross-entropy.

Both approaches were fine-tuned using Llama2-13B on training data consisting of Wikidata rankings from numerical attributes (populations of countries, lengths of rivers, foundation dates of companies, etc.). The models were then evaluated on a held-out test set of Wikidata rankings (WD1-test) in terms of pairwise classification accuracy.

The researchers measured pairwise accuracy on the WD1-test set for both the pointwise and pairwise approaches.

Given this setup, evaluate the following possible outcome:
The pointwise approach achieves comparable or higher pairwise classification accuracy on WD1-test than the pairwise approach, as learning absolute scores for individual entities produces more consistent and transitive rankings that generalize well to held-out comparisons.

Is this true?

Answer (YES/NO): NO